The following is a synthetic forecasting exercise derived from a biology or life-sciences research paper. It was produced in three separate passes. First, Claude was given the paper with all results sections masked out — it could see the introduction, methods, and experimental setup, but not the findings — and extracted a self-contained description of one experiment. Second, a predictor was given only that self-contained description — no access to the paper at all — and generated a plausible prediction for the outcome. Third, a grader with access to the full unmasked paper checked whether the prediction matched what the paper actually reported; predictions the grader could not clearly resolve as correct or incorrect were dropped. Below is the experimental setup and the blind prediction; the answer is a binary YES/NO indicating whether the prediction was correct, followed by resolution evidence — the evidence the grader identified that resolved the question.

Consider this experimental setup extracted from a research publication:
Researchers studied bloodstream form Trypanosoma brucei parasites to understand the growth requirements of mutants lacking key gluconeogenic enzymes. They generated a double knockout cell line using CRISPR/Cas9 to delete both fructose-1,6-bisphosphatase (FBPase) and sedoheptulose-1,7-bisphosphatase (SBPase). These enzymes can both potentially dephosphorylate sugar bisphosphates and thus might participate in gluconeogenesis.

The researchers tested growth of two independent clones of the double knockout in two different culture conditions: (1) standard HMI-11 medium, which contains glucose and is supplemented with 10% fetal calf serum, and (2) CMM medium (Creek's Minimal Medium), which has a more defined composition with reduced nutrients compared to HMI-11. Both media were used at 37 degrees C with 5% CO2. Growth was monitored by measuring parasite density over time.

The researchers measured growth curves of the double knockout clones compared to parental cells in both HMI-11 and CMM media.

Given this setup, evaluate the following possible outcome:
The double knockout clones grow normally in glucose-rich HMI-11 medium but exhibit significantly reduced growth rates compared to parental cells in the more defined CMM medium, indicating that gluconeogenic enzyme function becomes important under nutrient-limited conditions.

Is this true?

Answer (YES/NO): NO